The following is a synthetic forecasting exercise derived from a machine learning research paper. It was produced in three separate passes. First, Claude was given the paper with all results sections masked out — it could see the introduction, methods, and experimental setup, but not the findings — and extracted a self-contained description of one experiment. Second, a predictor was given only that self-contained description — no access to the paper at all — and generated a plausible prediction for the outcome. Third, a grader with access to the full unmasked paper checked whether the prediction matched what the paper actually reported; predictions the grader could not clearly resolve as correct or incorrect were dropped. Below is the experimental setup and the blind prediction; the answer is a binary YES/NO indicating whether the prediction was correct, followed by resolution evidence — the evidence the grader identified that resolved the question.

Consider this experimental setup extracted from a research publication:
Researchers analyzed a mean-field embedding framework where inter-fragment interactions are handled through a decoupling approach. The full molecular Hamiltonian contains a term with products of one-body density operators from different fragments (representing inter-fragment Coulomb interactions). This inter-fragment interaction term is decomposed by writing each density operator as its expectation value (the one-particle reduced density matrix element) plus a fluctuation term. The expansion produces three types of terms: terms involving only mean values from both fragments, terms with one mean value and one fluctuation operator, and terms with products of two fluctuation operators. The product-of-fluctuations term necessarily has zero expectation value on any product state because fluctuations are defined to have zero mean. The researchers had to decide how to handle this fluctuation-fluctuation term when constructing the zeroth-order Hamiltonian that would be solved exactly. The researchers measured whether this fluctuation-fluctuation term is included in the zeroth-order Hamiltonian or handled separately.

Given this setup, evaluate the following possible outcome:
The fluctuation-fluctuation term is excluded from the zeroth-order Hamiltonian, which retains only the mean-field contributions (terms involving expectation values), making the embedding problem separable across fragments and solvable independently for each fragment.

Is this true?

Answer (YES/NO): YES